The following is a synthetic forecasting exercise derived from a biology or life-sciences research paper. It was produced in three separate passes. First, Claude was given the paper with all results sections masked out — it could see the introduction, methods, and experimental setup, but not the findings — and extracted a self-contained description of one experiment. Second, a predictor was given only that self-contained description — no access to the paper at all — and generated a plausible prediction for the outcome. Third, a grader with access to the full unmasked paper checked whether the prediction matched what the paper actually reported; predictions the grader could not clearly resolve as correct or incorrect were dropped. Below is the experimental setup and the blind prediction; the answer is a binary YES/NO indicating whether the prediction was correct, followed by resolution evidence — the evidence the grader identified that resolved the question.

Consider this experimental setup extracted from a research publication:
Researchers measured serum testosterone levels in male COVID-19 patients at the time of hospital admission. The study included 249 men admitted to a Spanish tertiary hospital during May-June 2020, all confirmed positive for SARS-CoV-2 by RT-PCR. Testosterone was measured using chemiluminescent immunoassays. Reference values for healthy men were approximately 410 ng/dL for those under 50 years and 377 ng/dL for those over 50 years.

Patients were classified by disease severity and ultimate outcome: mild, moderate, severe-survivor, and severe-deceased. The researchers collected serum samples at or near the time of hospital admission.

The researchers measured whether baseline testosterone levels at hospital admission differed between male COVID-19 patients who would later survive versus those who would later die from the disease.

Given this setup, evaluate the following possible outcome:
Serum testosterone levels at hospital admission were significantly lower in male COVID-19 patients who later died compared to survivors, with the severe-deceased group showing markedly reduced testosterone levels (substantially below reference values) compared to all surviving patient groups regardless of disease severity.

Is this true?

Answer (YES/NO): NO